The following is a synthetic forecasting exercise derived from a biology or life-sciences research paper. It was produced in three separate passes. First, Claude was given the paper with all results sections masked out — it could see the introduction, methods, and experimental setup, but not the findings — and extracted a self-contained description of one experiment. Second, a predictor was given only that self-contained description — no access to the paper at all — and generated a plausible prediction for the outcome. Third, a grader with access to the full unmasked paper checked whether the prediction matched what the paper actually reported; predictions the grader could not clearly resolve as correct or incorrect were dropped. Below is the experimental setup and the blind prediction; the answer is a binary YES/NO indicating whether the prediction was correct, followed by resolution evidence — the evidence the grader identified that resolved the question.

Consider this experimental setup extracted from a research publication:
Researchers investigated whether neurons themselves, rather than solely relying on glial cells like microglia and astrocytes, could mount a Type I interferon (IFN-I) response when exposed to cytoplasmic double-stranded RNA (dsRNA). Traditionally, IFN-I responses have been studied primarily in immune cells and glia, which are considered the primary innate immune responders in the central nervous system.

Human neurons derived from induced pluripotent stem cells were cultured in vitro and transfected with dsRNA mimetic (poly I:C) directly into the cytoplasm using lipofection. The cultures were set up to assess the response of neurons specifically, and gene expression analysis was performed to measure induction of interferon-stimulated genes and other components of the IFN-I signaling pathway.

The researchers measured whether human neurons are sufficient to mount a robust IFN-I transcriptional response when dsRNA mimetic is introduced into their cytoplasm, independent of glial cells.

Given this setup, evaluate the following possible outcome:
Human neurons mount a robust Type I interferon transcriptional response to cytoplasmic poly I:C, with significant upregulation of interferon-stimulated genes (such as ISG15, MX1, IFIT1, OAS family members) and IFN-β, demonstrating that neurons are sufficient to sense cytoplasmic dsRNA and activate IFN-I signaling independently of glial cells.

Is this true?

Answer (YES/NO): NO